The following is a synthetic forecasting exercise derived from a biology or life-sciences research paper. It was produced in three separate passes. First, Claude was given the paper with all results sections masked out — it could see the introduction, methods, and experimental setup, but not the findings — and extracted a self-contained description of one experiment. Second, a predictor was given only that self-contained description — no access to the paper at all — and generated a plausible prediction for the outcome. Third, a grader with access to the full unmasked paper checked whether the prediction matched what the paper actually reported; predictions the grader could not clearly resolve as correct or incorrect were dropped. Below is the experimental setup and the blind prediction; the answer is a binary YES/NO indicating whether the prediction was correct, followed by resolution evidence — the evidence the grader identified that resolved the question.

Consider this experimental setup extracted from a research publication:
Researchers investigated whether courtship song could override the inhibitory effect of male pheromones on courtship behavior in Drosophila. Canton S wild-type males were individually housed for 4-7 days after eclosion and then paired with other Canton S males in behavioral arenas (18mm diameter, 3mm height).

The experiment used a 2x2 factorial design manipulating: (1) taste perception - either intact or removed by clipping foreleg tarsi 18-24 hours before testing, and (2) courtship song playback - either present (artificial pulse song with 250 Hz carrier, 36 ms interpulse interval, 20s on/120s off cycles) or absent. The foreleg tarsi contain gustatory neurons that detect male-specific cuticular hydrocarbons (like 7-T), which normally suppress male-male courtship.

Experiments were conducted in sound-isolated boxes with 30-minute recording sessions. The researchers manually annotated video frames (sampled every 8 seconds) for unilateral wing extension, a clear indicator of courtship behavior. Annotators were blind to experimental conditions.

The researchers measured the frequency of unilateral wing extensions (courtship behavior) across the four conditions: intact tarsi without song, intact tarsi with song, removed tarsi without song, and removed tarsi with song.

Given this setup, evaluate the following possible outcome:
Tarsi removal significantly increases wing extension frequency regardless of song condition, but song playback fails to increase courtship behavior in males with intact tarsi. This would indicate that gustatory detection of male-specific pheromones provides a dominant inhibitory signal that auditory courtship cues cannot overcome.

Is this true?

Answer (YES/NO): NO